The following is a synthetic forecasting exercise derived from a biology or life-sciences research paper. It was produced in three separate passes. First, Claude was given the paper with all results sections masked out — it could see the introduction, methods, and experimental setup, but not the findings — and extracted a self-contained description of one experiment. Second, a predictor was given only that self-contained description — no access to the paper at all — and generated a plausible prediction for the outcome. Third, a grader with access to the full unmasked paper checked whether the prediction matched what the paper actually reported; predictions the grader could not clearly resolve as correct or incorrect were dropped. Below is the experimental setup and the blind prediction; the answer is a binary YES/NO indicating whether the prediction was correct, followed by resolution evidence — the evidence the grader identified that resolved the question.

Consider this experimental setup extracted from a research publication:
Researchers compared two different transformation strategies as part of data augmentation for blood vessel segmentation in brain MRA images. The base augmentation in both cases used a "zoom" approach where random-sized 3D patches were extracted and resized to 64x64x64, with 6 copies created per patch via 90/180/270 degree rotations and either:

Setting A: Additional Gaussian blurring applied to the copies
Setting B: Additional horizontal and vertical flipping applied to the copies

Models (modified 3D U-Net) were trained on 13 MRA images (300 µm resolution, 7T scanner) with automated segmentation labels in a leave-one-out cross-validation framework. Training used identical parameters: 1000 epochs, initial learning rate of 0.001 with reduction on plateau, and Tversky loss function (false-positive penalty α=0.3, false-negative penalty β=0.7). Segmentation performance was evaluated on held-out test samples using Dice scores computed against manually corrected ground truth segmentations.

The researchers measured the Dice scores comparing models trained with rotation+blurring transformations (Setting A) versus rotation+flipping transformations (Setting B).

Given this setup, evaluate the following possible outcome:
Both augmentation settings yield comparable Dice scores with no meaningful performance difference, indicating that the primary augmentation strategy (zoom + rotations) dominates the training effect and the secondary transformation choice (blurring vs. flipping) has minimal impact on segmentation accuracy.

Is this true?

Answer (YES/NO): YES